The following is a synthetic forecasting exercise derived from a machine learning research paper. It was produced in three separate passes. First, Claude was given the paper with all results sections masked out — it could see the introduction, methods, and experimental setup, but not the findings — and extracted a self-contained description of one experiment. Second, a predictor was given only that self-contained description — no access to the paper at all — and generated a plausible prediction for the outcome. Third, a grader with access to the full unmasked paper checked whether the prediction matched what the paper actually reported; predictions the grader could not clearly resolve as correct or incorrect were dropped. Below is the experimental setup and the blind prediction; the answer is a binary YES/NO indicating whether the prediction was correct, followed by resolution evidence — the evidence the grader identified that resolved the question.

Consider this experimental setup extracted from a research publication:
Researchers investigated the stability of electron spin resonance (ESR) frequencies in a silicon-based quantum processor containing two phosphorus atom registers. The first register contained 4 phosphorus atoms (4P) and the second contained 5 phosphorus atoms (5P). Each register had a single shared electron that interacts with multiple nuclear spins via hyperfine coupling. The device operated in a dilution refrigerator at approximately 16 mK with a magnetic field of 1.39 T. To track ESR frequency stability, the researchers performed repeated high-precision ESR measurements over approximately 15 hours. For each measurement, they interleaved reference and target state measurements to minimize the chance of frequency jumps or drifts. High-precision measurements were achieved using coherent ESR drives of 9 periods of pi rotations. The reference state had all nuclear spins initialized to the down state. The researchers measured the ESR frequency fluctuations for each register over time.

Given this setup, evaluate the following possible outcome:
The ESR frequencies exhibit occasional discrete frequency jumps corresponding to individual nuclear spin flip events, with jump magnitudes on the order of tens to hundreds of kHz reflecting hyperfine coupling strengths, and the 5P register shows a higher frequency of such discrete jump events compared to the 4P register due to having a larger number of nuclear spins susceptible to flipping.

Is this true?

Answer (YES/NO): NO